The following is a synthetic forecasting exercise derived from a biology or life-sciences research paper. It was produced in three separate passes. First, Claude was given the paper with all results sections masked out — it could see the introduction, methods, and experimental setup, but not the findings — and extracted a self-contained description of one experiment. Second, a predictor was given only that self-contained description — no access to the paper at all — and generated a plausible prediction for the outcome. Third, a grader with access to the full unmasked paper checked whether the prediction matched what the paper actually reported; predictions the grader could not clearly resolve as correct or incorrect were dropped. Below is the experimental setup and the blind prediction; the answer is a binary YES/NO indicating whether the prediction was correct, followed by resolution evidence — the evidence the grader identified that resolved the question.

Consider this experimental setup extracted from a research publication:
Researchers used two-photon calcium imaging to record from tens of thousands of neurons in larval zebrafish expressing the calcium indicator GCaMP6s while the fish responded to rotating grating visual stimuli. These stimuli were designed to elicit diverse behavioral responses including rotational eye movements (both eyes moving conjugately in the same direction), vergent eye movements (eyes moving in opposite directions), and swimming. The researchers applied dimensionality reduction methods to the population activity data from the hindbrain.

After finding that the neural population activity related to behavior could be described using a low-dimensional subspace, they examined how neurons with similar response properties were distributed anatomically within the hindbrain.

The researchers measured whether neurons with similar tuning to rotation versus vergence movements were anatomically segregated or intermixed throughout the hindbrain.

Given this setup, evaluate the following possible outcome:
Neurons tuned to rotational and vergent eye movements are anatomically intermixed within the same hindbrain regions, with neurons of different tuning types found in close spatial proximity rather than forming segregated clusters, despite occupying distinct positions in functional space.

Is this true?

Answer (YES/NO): NO